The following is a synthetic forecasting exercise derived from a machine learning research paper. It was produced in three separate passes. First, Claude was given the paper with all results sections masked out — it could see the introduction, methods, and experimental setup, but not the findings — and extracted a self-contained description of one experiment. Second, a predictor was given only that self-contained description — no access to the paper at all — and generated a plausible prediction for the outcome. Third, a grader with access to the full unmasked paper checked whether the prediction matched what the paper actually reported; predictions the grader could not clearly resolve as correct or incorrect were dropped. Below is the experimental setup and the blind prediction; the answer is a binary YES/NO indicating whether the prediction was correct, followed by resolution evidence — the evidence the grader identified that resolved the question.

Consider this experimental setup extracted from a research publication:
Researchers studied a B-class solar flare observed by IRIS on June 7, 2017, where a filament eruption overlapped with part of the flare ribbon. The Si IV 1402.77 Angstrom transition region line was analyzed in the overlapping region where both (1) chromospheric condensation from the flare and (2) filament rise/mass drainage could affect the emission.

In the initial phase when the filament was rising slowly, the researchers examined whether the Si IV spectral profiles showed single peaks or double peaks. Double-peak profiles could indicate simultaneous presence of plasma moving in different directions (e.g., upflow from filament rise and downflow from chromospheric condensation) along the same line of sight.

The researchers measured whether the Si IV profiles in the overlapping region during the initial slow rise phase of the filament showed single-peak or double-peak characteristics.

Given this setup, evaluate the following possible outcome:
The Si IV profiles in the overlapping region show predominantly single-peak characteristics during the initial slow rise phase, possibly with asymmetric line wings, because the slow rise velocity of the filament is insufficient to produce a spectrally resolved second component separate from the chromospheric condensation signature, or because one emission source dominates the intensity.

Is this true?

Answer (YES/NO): NO